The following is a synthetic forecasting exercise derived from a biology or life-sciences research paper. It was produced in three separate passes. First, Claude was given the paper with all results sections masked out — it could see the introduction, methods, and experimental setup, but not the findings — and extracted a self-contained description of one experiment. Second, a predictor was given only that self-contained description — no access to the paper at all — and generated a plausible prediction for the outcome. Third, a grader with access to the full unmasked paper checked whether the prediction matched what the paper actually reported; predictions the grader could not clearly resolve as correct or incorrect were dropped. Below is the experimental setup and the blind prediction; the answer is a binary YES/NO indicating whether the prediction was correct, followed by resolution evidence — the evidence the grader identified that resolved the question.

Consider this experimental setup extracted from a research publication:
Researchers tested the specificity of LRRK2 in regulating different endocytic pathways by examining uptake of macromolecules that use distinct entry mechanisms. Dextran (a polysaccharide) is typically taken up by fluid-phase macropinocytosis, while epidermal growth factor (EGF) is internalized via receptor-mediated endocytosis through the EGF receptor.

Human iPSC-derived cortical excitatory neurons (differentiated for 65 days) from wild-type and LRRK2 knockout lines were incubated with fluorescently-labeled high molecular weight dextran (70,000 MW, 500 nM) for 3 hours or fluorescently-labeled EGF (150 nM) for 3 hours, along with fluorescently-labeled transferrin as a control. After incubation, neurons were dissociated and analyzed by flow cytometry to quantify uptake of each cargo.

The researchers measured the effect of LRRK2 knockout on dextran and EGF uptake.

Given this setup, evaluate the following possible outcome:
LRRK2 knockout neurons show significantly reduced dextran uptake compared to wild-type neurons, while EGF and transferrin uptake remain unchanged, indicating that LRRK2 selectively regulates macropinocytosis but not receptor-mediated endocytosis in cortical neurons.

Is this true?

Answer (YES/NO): NO